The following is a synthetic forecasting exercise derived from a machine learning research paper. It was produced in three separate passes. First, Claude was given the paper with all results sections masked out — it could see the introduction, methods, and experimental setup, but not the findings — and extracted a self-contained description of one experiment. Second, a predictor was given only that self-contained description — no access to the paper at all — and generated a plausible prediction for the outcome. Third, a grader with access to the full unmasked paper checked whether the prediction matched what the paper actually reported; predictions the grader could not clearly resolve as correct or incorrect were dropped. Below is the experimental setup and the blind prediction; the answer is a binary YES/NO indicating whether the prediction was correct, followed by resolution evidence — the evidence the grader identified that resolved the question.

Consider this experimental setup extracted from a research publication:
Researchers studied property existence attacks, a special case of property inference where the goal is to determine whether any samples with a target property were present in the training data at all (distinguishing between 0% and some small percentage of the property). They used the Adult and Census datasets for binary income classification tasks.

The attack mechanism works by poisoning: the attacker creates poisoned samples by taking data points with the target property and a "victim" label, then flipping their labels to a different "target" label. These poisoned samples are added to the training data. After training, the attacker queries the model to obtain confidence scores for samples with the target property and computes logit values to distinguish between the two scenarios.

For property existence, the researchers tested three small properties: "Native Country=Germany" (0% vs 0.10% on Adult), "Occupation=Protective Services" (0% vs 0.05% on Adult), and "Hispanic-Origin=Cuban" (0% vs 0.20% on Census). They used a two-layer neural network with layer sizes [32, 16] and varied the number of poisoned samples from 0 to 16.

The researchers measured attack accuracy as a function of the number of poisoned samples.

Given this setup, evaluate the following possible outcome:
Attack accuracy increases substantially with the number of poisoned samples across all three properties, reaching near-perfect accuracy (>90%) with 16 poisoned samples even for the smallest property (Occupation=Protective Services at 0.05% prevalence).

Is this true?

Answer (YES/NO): YES